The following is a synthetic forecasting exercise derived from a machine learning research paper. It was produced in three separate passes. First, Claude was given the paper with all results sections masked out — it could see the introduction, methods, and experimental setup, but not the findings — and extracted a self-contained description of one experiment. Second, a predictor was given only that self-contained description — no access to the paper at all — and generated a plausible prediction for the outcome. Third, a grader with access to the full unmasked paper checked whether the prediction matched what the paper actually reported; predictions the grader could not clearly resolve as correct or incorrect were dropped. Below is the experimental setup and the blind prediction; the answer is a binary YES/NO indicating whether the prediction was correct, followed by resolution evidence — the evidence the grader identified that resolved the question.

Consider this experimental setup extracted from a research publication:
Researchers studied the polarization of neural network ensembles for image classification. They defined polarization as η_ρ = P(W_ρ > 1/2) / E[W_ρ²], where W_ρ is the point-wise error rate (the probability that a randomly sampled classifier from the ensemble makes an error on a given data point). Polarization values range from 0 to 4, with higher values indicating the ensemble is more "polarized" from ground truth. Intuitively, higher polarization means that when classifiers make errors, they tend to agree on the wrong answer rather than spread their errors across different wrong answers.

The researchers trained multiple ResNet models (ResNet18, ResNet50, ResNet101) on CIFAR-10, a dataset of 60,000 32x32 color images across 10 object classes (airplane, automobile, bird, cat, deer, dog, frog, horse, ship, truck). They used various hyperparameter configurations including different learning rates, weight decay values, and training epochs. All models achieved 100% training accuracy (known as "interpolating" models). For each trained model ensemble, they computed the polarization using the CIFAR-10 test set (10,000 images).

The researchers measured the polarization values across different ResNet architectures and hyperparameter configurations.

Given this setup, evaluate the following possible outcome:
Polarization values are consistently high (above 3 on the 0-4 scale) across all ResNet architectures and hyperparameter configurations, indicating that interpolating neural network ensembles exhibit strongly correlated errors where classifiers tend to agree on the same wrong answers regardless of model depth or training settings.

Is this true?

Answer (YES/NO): NO